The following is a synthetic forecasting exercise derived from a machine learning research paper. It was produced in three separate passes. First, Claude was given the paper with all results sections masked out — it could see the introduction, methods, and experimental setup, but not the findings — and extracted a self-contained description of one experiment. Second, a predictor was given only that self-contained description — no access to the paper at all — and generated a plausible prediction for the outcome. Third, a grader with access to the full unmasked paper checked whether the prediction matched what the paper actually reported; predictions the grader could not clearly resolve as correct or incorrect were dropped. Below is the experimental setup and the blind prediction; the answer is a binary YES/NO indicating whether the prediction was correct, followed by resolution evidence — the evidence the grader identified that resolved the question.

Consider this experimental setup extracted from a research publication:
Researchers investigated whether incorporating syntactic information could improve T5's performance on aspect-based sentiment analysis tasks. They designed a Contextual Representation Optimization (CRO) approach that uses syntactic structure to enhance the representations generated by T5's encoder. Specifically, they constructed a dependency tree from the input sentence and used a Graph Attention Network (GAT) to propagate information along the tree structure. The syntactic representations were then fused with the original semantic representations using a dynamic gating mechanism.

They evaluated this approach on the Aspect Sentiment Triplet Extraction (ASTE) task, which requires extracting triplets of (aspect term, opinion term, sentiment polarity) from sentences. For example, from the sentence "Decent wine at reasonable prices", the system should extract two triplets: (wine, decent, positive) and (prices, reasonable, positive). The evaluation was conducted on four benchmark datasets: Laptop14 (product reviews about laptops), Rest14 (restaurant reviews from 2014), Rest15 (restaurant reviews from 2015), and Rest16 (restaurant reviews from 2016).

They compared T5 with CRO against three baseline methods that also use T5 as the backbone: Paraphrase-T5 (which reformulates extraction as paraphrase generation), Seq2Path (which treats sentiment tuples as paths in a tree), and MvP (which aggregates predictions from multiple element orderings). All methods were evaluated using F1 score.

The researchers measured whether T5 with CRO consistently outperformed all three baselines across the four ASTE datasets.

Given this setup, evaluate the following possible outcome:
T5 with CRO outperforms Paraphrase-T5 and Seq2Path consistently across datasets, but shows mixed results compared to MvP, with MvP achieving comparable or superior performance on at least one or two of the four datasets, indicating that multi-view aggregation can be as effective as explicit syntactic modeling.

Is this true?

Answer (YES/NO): NO